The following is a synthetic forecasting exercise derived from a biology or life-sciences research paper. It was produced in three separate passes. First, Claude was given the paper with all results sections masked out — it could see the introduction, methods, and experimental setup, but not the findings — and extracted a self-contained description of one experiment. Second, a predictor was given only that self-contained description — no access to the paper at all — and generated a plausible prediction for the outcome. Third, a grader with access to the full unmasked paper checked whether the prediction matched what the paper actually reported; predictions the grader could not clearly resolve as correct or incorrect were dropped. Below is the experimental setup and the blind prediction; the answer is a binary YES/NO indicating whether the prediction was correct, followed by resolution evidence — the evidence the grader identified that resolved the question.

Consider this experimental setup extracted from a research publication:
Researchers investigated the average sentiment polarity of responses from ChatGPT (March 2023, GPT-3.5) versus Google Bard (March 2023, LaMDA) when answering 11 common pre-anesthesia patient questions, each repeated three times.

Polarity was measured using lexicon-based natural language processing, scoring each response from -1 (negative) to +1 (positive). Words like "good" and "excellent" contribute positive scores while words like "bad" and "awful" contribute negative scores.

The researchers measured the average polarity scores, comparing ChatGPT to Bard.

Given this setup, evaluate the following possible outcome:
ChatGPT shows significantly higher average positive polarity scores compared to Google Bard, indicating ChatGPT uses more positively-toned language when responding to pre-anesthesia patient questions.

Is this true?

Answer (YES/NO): NO